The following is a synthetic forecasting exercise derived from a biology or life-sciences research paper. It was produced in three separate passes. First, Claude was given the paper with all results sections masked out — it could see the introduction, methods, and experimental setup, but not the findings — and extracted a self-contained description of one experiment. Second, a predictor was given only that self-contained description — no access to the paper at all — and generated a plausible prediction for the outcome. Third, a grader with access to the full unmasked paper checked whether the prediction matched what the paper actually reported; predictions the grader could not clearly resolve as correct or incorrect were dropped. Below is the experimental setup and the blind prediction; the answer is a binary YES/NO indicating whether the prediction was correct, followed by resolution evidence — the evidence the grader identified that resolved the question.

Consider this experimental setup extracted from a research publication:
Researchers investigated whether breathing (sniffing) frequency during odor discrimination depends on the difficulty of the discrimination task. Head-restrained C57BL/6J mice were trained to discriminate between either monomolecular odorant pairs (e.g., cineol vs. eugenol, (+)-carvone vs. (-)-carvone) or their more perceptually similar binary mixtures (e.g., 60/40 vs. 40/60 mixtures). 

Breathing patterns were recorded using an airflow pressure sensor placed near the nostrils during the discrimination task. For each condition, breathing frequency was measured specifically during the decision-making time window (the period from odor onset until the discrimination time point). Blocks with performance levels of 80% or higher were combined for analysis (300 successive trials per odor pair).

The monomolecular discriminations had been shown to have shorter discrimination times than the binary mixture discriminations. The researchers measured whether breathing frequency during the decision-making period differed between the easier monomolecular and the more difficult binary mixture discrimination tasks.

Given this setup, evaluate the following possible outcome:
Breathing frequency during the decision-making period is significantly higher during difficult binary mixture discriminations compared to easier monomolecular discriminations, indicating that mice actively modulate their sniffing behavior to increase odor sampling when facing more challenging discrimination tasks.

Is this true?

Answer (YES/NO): NO